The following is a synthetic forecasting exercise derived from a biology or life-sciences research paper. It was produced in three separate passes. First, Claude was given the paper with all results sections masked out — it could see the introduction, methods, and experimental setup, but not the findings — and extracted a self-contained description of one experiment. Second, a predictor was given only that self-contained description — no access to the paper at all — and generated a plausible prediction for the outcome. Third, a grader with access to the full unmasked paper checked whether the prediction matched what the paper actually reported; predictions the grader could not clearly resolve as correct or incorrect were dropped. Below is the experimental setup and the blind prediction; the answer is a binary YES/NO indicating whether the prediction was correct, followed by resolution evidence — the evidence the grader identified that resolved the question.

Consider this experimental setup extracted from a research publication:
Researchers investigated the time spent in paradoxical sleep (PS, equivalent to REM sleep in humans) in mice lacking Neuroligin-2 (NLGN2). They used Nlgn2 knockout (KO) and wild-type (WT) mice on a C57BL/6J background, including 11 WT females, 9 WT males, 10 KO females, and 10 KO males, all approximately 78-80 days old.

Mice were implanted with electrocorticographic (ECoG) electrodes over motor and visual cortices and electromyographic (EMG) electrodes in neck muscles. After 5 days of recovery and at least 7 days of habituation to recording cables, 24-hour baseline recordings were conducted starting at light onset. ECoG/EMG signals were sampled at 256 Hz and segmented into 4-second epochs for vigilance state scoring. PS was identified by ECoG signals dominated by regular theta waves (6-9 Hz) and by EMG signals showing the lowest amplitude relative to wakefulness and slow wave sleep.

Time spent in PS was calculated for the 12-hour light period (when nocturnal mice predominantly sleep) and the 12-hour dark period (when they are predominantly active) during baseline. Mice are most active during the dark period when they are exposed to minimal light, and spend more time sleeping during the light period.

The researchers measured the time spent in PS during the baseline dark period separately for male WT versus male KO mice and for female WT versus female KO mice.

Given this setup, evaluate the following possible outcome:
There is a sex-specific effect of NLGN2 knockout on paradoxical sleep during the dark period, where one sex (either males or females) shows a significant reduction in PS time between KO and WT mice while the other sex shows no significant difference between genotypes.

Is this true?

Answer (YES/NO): NO